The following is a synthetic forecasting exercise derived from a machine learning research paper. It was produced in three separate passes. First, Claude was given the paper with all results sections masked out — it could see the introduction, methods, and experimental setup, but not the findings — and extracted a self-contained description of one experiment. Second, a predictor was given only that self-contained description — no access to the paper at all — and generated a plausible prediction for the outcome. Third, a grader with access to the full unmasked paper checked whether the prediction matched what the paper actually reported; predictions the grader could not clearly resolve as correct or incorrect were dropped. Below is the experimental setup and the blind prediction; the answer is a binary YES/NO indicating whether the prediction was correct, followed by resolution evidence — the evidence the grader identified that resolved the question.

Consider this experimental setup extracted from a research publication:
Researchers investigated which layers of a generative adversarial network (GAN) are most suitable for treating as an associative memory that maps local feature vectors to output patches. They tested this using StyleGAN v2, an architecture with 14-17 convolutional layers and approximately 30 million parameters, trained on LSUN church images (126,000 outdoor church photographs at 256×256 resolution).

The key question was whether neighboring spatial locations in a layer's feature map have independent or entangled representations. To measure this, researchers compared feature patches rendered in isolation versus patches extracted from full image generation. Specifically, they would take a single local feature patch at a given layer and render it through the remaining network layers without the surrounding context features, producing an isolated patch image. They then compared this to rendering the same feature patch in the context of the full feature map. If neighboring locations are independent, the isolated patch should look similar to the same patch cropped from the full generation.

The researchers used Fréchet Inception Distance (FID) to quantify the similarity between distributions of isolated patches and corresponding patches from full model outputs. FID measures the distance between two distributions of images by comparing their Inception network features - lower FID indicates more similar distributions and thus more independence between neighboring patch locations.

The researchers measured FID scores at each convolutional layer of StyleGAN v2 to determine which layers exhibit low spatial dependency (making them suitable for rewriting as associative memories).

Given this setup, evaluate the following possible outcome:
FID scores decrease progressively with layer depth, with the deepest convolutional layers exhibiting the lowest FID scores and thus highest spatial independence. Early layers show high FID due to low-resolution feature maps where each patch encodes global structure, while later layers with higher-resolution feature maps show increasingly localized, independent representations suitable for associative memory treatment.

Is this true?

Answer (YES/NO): NO